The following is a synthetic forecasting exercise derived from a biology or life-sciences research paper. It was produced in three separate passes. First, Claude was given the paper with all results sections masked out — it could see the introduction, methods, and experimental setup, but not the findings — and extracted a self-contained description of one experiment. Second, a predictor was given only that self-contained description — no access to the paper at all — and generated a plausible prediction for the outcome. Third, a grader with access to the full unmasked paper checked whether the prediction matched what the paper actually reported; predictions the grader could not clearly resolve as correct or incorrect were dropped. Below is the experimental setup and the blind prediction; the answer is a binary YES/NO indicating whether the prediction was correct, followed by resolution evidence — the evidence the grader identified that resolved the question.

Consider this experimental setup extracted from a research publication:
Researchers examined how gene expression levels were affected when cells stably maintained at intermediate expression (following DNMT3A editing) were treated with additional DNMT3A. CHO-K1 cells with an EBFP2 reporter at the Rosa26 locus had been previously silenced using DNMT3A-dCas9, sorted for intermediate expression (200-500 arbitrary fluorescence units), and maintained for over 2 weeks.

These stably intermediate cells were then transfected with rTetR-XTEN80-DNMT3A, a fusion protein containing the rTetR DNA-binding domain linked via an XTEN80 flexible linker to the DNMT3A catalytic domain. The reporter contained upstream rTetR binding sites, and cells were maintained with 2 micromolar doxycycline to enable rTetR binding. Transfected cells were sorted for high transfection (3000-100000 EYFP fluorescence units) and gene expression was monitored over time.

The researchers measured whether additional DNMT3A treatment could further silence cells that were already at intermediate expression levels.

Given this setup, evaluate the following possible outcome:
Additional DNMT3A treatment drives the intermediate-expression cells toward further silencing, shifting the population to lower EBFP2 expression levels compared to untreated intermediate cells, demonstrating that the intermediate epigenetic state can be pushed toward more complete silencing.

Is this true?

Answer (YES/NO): YES